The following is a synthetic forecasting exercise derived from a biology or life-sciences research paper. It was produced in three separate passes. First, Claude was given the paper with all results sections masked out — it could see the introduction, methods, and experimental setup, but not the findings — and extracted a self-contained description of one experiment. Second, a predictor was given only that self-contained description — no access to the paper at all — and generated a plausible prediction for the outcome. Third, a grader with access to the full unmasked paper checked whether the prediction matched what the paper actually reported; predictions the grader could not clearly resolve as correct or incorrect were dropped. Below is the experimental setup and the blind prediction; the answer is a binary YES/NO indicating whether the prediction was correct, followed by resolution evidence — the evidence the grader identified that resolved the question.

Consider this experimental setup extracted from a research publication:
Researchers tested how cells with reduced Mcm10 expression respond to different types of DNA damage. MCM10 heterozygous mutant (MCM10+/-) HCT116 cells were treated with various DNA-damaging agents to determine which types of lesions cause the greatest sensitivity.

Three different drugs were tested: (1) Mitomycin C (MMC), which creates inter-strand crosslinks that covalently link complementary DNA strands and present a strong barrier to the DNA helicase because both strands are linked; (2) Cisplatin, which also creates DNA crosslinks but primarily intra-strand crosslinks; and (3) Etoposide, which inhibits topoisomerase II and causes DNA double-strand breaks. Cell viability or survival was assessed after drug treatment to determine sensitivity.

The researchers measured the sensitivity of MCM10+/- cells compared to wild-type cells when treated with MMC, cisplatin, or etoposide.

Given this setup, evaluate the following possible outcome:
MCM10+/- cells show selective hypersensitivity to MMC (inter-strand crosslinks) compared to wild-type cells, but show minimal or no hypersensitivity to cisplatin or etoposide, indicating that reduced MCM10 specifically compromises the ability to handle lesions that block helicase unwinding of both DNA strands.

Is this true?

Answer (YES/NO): YES